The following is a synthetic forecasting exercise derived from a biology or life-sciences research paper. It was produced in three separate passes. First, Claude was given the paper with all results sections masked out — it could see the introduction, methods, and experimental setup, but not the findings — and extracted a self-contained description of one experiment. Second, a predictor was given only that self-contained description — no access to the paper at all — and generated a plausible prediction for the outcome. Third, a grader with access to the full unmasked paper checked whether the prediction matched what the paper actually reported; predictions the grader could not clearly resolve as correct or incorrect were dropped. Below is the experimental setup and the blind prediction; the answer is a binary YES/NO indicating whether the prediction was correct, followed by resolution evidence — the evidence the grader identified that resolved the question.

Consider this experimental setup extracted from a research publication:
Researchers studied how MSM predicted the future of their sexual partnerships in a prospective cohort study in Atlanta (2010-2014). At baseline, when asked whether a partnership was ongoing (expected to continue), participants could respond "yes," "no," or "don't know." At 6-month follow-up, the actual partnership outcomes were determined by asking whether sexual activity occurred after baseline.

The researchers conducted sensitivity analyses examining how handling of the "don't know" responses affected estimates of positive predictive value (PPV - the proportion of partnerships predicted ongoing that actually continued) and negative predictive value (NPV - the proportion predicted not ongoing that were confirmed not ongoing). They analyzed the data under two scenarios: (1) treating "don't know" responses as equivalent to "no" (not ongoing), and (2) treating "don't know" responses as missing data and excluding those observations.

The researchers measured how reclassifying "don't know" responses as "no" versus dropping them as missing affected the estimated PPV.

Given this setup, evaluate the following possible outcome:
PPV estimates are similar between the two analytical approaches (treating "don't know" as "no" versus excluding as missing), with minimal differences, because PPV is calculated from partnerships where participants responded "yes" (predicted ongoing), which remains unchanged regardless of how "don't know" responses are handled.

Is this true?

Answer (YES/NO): YES